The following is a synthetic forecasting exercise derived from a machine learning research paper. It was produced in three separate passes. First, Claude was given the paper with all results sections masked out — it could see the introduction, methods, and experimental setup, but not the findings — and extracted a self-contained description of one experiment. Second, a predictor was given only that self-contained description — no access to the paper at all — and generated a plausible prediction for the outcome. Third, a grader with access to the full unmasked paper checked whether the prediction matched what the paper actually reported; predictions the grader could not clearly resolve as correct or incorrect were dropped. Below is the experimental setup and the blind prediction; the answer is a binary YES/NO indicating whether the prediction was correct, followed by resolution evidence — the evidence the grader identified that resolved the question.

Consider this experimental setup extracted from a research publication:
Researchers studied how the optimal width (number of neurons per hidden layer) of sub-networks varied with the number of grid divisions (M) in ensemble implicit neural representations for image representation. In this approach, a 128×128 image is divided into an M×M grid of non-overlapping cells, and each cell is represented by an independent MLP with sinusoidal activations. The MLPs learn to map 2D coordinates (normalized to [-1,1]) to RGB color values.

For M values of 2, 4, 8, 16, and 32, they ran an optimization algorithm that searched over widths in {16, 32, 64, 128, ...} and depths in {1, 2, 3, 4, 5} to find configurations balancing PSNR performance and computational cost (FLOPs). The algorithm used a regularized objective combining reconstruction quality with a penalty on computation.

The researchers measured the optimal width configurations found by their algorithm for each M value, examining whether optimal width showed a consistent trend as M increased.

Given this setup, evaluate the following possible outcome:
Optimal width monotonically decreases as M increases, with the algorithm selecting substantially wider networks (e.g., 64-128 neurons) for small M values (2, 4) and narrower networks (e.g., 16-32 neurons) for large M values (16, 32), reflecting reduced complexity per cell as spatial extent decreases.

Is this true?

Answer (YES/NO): NO